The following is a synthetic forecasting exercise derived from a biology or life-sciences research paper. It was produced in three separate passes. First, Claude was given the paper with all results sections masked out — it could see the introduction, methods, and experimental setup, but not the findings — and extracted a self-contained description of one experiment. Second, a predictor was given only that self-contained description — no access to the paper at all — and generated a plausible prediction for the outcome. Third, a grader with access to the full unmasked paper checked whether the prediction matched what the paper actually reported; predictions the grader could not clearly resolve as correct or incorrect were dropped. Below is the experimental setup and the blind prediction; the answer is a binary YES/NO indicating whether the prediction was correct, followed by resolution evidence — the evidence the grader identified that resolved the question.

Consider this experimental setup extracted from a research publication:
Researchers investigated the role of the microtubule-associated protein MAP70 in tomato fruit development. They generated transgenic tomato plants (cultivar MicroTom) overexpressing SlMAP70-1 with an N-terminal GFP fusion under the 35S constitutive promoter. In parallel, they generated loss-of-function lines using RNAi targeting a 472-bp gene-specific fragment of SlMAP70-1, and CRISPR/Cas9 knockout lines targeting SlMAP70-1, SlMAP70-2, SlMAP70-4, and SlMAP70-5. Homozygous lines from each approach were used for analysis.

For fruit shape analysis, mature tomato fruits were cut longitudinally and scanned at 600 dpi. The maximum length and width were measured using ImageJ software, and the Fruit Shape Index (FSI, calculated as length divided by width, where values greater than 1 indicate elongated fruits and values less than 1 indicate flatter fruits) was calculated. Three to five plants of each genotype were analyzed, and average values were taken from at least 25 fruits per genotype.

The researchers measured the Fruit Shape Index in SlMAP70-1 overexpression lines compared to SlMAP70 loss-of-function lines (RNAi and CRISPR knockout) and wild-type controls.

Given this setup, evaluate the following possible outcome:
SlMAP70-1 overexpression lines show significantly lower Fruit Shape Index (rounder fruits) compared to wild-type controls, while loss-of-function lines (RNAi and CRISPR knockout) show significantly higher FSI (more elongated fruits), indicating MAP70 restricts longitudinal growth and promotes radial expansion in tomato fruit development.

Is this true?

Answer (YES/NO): NO